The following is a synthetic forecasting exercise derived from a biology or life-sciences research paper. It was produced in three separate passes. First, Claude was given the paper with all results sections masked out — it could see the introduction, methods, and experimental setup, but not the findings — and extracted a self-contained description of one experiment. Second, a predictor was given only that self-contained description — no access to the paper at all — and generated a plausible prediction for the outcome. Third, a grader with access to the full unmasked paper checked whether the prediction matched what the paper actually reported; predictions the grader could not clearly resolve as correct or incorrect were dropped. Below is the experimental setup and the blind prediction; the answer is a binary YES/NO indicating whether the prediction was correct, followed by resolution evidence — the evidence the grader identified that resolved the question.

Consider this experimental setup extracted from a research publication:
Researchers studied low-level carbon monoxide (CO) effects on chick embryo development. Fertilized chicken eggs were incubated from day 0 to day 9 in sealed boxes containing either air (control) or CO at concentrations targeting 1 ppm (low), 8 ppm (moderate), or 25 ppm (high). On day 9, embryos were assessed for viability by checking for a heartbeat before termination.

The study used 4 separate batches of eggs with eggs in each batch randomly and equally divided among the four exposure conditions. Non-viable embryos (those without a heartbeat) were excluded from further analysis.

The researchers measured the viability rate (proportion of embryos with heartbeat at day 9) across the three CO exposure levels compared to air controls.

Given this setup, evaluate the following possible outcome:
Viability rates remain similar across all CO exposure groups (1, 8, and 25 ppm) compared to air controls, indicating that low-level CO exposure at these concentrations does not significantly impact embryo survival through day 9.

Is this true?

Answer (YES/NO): YES